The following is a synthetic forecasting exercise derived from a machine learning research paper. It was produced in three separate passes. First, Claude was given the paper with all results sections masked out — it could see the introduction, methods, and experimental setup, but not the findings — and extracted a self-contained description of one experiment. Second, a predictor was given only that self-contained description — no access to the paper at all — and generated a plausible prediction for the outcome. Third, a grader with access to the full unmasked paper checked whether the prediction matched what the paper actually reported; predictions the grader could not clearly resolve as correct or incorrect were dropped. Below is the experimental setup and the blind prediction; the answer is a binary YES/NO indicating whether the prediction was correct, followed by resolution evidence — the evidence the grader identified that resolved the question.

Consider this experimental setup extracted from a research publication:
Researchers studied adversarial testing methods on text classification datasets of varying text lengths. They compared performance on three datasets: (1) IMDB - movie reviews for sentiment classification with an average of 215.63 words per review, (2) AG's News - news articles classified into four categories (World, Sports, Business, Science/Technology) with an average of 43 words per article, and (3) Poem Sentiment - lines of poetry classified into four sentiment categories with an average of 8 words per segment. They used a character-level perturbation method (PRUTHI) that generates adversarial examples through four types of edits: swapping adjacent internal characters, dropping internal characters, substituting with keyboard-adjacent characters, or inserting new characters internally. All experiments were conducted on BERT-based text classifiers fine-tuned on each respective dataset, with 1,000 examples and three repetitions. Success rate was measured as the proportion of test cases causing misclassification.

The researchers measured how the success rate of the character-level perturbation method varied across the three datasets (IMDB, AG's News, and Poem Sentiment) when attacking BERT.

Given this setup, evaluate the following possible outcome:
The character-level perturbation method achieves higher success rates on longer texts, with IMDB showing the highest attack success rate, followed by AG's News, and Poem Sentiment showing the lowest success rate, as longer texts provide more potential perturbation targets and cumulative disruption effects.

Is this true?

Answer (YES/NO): NO